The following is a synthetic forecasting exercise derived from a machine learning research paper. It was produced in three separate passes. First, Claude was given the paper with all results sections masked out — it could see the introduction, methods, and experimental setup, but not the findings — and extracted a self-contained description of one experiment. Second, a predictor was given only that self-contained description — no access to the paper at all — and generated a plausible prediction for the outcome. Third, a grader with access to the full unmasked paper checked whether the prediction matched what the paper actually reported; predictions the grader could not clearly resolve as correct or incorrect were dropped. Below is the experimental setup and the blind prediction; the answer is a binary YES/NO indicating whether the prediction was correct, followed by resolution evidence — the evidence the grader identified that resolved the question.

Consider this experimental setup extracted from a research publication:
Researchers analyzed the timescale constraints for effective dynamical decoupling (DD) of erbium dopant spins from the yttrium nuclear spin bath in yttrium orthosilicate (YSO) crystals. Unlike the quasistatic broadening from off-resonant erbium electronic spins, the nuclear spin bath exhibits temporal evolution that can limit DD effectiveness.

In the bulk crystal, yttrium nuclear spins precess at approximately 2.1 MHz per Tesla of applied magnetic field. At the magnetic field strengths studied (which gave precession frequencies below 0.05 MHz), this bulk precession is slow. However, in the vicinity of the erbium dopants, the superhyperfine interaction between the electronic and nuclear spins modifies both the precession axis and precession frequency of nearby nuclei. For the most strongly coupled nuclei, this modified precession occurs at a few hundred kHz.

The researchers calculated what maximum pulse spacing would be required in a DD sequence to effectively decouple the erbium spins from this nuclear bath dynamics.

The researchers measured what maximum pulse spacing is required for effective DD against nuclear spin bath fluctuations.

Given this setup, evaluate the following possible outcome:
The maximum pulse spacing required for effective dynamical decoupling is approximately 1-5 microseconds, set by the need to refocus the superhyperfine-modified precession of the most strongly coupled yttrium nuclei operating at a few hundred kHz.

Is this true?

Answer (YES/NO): NO